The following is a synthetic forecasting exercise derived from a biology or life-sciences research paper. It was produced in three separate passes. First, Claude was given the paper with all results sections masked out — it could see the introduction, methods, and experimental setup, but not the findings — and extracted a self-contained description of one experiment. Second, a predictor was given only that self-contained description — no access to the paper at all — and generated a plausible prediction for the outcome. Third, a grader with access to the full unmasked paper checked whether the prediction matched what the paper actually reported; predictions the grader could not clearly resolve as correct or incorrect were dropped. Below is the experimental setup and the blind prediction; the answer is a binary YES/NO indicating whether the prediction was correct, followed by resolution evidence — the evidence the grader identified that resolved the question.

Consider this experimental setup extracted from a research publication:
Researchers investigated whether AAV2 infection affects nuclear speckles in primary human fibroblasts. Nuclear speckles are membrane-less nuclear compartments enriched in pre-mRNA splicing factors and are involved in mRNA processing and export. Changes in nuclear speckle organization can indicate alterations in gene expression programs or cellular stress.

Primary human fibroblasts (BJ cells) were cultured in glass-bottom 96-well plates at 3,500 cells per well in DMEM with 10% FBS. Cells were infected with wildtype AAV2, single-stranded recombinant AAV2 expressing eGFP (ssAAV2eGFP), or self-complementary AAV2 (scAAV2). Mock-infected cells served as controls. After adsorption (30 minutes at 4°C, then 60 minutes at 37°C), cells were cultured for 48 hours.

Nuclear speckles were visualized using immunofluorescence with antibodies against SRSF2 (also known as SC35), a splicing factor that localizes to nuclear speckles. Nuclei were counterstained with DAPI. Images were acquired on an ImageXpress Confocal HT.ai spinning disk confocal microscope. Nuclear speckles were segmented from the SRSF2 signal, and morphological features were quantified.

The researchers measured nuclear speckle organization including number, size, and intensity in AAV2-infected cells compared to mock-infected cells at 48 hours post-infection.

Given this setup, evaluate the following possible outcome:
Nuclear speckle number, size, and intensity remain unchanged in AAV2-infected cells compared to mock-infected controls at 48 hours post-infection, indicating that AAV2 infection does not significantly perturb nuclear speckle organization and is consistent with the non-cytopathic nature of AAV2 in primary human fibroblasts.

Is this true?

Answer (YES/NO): NO